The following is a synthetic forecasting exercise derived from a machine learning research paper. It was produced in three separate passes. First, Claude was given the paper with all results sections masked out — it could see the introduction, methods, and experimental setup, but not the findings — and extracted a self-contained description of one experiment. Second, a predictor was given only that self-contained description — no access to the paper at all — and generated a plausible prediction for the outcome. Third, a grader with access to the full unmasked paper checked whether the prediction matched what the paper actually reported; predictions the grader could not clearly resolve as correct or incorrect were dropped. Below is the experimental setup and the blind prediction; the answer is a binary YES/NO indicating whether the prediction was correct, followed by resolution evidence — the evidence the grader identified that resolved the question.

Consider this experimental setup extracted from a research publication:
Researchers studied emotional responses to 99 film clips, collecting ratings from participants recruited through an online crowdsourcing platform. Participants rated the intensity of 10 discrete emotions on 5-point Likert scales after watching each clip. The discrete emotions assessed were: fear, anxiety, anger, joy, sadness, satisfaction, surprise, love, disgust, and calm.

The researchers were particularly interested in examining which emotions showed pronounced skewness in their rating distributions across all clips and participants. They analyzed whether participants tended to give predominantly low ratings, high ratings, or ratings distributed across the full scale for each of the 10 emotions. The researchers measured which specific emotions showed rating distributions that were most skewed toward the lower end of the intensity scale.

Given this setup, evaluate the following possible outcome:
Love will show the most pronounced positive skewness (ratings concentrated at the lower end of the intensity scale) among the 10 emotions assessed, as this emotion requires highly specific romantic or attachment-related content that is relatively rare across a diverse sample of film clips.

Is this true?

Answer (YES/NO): NO